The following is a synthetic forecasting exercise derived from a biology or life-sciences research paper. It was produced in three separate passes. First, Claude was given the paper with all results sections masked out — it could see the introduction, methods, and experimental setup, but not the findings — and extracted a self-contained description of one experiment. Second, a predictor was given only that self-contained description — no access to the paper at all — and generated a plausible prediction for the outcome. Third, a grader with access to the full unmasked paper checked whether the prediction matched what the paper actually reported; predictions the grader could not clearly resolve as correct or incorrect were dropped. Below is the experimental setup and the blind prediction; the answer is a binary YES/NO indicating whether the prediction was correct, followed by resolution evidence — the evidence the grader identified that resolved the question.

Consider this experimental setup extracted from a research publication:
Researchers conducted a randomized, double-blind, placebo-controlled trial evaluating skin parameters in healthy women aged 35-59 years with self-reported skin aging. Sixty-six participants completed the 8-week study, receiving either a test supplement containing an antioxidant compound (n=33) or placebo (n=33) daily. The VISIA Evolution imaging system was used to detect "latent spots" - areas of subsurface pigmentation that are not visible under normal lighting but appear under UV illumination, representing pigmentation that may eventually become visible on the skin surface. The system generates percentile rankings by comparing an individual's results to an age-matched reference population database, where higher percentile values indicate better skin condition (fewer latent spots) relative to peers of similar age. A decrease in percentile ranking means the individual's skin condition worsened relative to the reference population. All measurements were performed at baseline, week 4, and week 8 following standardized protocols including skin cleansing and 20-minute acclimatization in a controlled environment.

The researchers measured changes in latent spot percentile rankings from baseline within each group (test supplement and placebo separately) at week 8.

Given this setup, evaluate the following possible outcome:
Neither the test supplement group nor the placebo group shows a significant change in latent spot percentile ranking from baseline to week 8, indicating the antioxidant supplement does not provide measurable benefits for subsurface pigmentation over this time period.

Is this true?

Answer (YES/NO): NO